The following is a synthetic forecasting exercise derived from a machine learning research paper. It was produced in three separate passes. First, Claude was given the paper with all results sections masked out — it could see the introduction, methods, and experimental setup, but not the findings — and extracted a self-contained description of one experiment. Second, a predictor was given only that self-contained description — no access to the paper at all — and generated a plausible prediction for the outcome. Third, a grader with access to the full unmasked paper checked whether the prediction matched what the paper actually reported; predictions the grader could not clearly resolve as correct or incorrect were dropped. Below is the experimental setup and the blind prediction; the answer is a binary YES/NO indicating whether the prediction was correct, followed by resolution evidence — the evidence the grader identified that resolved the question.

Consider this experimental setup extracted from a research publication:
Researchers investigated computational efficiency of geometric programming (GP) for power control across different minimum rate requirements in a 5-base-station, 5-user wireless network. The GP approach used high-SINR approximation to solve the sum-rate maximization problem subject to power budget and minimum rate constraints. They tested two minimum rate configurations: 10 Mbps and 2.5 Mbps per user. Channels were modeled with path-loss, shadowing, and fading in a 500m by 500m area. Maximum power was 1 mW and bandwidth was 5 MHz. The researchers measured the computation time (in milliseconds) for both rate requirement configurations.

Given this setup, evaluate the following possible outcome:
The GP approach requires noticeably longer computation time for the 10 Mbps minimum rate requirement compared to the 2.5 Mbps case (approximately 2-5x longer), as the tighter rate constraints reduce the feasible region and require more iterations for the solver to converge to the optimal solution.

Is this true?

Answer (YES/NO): NO